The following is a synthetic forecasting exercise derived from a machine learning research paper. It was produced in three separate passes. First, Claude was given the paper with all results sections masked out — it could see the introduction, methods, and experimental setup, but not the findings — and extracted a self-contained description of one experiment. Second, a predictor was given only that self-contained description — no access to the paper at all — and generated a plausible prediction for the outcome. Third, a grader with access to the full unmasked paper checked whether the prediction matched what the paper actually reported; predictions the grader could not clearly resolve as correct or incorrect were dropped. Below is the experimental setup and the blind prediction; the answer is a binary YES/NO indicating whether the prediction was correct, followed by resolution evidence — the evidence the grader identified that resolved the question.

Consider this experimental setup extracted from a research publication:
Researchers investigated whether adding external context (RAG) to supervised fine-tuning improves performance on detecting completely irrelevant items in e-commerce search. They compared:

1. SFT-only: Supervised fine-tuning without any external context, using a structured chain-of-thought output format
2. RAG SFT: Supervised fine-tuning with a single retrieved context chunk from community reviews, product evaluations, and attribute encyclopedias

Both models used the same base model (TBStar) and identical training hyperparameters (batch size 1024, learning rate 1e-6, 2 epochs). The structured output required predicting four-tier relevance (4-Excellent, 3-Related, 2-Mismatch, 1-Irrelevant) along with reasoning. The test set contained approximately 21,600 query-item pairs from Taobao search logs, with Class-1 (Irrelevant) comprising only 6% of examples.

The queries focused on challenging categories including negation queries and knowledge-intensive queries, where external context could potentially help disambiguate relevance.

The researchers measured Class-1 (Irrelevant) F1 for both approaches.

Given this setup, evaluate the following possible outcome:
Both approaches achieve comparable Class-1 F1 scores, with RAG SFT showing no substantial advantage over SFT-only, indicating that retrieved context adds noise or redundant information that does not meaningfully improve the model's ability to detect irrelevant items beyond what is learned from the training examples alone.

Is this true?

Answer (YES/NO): NO